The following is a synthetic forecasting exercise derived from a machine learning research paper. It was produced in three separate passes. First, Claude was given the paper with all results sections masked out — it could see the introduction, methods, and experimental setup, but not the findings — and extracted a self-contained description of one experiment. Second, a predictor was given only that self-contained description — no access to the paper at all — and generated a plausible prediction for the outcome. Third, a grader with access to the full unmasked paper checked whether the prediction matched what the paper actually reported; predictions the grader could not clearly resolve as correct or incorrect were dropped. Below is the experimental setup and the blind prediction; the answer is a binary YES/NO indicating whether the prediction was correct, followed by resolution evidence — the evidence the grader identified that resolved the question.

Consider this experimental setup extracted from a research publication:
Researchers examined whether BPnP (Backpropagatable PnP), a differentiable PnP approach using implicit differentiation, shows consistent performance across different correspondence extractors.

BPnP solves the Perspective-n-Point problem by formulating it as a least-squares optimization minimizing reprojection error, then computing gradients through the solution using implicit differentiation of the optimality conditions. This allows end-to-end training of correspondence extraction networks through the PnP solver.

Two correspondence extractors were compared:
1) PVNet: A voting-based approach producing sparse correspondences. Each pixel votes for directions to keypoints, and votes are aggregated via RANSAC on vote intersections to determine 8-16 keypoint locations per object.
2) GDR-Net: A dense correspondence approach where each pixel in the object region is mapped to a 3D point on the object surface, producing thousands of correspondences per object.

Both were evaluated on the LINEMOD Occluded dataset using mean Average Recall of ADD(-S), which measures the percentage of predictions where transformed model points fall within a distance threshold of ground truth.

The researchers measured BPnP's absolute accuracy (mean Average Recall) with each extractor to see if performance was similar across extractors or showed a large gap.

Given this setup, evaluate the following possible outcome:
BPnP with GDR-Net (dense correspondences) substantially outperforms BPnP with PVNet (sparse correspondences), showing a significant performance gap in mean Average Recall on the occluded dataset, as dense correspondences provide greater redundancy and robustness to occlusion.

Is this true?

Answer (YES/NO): YES